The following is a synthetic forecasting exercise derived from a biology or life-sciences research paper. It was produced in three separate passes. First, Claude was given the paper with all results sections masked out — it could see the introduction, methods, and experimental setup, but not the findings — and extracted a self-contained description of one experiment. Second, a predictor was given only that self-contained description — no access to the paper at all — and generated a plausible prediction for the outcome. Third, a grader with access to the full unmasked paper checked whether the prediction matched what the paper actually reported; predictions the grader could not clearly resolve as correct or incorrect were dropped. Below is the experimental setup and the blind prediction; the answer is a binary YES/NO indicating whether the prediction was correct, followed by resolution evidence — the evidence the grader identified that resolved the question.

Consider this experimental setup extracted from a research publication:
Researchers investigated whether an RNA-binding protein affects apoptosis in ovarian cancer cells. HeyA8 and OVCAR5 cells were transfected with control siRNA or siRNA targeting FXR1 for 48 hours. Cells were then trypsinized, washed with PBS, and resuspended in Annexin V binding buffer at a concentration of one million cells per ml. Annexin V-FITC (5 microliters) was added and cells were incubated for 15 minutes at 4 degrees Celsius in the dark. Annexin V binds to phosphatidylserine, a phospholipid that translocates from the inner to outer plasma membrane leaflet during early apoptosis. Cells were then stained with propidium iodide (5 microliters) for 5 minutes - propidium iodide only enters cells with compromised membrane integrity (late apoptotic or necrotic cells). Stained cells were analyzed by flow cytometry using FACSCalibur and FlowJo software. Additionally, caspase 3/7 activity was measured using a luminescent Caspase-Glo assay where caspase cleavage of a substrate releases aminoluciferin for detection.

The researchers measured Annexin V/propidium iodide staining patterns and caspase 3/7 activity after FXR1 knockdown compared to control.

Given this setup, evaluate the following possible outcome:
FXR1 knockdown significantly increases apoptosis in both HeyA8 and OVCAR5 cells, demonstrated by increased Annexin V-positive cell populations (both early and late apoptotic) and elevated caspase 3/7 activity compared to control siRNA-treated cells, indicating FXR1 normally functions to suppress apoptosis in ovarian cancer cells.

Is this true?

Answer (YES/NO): YES